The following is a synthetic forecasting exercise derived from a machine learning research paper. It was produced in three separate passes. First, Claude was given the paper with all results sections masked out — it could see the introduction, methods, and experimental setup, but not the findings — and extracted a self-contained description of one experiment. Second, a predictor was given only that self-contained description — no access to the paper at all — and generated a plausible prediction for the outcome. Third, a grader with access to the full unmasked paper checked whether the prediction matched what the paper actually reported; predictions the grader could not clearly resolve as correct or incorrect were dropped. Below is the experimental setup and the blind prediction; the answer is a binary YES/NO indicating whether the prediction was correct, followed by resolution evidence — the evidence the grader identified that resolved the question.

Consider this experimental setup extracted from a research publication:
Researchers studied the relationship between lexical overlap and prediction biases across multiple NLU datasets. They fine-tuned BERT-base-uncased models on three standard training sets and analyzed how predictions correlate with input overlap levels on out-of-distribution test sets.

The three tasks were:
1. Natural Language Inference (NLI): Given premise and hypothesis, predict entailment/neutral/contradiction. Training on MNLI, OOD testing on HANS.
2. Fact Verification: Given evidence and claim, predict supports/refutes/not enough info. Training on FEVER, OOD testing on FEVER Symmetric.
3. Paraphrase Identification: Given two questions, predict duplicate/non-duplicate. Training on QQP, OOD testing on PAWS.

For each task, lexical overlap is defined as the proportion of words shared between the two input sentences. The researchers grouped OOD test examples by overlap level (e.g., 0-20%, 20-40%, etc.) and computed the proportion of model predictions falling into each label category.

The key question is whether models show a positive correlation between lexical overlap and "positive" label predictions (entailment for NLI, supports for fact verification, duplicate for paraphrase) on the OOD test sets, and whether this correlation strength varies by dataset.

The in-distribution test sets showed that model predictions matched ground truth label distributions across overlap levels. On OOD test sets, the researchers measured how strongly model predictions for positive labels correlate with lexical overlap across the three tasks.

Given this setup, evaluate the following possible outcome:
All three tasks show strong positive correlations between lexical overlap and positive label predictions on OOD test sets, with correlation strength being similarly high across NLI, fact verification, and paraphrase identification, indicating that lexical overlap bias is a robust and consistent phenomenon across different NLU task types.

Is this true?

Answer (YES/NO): NO